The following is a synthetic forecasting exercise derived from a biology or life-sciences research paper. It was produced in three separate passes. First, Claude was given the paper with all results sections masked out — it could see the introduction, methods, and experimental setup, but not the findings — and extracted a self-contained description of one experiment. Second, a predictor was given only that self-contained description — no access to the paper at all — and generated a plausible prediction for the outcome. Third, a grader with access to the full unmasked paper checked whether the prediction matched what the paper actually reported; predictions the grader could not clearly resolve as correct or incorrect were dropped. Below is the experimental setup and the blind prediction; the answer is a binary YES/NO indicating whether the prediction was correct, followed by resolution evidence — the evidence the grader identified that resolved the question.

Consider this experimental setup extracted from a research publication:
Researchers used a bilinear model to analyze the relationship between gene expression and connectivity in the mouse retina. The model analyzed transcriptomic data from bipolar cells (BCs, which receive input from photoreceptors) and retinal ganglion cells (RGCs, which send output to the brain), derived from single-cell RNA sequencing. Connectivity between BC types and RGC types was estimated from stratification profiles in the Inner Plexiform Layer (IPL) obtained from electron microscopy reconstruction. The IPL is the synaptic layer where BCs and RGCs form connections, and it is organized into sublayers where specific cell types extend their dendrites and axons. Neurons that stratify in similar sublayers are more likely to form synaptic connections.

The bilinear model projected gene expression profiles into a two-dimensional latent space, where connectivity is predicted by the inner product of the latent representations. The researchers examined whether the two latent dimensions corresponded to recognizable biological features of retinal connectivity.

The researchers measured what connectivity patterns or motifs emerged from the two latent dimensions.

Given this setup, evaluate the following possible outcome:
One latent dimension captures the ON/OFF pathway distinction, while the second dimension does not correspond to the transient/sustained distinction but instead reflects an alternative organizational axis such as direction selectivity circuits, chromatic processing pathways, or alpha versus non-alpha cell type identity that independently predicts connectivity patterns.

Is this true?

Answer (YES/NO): NO